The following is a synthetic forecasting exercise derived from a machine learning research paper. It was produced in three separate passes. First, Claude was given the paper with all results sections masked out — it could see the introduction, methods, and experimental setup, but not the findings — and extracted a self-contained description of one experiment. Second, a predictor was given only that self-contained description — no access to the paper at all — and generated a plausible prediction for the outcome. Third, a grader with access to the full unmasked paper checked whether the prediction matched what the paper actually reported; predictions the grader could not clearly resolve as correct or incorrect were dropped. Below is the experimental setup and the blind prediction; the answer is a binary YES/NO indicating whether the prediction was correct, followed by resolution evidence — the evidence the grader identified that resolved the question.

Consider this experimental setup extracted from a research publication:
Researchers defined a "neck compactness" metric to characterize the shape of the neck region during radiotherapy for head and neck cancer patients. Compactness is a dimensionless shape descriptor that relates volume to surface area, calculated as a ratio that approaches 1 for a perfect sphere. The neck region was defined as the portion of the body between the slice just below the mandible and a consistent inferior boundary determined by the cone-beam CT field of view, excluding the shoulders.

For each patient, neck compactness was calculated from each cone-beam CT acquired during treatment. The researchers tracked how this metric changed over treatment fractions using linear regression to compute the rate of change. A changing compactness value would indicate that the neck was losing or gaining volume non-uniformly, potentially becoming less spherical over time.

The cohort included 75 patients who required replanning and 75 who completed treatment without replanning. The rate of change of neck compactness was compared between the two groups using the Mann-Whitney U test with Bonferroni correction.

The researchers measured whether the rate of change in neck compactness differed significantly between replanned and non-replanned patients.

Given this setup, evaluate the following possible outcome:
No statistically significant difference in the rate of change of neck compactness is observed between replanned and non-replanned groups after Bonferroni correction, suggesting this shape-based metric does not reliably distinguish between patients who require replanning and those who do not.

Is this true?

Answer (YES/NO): YES